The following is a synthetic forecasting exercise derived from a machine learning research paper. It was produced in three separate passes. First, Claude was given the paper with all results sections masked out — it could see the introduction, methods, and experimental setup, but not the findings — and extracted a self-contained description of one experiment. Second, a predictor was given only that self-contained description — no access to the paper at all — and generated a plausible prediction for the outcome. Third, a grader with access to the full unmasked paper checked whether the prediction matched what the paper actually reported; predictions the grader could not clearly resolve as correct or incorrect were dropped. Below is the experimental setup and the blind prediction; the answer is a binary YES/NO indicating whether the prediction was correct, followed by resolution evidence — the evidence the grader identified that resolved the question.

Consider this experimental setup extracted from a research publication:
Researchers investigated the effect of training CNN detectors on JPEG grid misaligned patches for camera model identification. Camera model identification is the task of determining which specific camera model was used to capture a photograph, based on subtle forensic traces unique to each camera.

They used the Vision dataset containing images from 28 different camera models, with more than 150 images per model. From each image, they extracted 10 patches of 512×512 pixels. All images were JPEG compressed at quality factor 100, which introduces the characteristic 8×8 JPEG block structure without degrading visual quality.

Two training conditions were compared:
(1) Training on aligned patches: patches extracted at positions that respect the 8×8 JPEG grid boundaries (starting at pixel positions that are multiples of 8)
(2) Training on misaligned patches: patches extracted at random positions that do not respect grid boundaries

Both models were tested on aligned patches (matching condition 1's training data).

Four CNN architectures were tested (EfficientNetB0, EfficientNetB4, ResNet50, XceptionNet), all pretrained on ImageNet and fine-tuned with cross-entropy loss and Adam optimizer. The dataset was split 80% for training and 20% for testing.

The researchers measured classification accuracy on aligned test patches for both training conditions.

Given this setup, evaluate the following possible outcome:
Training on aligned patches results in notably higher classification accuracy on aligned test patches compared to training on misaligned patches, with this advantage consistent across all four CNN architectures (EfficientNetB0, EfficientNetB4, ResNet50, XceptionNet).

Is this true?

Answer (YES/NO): NO